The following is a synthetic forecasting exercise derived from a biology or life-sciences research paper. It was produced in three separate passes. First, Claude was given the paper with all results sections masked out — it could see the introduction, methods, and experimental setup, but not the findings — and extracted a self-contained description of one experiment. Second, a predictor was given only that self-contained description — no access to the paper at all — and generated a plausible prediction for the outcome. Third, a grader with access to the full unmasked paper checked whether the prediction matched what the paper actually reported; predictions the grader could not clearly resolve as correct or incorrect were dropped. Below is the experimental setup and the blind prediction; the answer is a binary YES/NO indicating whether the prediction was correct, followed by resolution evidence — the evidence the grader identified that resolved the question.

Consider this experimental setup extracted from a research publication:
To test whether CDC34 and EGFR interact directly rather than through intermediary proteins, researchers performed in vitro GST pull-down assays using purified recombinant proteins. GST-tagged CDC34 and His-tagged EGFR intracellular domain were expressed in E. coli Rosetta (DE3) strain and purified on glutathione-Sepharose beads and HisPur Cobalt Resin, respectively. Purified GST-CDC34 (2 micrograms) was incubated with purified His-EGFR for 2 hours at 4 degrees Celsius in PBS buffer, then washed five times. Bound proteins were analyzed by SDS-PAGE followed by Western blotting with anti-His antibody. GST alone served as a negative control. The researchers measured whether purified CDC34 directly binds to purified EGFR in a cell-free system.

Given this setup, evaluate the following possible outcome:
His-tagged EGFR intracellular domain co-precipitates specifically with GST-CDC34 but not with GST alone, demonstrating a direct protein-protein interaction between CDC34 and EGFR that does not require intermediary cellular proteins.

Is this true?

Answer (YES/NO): YES